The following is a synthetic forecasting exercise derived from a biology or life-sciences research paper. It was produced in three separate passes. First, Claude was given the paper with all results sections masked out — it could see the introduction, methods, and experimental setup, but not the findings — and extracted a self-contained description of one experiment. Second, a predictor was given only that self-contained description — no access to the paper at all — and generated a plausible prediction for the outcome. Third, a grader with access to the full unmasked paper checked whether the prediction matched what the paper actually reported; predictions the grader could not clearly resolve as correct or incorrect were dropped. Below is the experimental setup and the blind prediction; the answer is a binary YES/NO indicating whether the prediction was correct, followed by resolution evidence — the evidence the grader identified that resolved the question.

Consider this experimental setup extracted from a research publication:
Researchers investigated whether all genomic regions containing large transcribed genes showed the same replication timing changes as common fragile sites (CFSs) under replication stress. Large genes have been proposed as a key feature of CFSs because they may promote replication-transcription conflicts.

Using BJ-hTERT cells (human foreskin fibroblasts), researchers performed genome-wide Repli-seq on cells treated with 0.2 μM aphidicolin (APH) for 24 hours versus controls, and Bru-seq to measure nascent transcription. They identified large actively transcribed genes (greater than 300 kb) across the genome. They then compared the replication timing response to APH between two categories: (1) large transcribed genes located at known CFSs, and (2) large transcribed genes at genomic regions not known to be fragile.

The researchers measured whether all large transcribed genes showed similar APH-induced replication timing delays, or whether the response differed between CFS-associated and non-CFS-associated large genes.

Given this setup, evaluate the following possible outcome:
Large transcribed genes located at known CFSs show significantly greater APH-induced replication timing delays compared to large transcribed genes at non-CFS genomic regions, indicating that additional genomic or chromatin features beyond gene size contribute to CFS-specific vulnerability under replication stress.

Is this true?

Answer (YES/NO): NO